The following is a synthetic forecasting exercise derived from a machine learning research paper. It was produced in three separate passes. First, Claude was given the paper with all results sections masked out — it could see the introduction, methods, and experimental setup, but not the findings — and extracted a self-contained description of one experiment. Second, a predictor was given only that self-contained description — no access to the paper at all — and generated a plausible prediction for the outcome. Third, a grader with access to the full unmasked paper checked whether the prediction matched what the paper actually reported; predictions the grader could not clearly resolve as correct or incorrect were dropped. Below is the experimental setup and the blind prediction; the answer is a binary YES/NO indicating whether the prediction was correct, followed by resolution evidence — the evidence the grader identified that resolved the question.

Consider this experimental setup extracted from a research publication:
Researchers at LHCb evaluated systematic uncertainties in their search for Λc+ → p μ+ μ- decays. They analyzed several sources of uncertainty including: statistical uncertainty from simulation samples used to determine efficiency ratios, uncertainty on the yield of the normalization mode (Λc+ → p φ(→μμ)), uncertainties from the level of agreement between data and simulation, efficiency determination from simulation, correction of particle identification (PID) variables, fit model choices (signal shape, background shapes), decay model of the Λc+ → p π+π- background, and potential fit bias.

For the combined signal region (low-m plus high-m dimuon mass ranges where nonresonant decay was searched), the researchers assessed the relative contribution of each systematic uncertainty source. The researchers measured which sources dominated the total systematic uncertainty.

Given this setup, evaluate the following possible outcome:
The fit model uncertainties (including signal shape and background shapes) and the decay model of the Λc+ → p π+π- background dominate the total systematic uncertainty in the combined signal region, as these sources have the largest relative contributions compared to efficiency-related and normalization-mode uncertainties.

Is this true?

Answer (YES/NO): NO